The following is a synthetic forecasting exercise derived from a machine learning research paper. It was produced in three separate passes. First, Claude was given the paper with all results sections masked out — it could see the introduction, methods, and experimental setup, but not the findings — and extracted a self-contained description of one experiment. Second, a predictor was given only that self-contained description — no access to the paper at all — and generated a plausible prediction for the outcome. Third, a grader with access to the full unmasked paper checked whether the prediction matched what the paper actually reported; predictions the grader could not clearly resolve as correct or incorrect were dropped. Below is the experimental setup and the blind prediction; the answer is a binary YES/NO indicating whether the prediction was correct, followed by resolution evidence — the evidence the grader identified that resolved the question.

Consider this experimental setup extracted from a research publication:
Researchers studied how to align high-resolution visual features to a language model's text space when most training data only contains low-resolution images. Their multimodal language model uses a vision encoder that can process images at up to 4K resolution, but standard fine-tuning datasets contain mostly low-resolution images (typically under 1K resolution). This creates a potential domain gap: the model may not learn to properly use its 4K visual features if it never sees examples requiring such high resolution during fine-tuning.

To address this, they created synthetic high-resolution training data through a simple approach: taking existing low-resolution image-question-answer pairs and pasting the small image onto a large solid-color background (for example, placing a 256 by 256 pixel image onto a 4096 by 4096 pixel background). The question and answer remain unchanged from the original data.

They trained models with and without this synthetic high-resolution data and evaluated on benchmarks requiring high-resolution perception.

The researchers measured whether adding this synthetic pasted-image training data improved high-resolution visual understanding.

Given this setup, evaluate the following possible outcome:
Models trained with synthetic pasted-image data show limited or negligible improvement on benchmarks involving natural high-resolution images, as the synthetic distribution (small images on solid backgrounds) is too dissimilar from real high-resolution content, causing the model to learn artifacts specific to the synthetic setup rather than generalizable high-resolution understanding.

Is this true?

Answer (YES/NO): NO